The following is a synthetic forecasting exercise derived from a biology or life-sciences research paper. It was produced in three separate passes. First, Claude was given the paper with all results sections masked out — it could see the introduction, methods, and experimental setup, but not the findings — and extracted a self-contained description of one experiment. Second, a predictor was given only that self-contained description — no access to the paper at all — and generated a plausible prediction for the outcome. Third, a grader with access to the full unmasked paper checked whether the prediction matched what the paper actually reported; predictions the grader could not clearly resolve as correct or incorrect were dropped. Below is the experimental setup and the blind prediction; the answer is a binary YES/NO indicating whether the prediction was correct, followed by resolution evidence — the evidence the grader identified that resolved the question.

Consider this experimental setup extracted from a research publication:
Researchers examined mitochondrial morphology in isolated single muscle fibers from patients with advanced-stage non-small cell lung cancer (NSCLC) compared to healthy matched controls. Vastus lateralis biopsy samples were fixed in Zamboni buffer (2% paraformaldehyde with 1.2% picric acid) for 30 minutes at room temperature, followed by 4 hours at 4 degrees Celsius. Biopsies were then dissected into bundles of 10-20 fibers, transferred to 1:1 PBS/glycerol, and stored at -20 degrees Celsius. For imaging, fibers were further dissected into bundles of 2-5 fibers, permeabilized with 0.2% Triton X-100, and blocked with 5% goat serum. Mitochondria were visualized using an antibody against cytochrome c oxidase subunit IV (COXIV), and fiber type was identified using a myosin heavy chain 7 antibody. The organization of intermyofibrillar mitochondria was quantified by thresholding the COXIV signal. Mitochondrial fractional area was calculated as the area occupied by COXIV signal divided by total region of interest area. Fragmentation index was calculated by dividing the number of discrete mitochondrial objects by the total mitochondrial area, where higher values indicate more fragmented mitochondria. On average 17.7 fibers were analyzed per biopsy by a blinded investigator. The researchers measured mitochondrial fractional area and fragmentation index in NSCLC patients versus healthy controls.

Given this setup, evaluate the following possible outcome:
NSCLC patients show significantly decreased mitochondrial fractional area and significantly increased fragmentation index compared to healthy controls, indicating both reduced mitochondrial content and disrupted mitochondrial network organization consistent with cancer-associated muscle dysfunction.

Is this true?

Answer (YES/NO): NO